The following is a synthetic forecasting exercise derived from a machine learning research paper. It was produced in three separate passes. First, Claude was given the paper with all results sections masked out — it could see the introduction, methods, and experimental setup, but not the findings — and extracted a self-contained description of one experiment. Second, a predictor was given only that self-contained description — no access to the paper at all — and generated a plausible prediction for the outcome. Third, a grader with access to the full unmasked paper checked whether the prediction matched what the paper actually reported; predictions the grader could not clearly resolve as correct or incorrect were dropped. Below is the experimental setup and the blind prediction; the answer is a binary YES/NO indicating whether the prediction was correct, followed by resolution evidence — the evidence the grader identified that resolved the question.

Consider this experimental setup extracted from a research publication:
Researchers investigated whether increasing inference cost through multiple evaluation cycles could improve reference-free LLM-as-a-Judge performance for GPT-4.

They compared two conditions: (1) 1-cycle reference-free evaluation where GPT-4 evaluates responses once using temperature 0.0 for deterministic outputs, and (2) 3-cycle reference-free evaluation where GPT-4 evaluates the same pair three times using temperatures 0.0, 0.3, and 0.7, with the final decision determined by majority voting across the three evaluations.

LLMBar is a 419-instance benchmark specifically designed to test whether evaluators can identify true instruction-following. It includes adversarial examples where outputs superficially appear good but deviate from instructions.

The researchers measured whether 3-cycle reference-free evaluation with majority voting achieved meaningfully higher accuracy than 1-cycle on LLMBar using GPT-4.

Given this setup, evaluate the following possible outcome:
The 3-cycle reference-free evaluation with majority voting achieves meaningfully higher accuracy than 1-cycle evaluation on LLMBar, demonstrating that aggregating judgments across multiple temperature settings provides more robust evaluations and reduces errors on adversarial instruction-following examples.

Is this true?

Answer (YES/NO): NO